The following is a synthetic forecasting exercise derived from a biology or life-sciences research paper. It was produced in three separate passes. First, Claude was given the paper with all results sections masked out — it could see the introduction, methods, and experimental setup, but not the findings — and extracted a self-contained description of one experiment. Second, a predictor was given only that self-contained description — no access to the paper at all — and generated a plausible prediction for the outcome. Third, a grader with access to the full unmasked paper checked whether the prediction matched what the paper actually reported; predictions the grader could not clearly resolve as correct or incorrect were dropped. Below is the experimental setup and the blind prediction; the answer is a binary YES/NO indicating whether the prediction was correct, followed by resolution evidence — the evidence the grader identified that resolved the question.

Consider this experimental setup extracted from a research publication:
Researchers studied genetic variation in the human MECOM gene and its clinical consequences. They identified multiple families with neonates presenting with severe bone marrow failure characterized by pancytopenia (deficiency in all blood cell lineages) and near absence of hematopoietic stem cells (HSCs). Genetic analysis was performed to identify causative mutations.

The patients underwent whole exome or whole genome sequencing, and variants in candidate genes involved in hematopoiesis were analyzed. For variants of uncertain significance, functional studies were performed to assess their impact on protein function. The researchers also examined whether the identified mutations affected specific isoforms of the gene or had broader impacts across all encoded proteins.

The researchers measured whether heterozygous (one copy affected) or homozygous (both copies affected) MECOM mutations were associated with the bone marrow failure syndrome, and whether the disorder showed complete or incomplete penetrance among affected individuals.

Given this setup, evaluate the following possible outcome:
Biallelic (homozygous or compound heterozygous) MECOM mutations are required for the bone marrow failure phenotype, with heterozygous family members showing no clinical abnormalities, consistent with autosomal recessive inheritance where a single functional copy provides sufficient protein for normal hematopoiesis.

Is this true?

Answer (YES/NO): NO